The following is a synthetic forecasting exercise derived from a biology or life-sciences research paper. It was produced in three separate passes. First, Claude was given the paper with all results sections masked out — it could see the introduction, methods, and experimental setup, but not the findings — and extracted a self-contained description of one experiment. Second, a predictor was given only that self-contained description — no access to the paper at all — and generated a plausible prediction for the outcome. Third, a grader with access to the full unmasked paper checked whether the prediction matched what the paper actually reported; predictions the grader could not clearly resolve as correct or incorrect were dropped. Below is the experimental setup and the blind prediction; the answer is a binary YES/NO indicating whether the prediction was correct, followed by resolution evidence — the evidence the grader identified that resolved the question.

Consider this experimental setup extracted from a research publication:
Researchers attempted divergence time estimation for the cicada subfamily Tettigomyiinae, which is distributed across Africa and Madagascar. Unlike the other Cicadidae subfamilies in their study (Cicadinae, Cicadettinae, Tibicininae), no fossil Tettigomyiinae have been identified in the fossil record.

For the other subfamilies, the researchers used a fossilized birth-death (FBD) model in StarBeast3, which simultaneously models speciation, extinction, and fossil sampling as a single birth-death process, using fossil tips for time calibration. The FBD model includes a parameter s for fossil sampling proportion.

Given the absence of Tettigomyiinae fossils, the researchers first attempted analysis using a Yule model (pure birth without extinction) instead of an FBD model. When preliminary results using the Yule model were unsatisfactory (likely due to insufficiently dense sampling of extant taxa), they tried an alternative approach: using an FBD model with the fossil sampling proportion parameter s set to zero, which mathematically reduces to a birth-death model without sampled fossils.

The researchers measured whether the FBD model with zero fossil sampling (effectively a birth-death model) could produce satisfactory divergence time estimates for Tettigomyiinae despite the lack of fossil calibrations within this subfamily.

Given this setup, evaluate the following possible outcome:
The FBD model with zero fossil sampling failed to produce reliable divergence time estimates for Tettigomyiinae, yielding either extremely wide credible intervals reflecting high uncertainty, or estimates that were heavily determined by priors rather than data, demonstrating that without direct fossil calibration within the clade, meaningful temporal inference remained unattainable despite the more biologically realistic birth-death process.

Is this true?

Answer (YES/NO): NO